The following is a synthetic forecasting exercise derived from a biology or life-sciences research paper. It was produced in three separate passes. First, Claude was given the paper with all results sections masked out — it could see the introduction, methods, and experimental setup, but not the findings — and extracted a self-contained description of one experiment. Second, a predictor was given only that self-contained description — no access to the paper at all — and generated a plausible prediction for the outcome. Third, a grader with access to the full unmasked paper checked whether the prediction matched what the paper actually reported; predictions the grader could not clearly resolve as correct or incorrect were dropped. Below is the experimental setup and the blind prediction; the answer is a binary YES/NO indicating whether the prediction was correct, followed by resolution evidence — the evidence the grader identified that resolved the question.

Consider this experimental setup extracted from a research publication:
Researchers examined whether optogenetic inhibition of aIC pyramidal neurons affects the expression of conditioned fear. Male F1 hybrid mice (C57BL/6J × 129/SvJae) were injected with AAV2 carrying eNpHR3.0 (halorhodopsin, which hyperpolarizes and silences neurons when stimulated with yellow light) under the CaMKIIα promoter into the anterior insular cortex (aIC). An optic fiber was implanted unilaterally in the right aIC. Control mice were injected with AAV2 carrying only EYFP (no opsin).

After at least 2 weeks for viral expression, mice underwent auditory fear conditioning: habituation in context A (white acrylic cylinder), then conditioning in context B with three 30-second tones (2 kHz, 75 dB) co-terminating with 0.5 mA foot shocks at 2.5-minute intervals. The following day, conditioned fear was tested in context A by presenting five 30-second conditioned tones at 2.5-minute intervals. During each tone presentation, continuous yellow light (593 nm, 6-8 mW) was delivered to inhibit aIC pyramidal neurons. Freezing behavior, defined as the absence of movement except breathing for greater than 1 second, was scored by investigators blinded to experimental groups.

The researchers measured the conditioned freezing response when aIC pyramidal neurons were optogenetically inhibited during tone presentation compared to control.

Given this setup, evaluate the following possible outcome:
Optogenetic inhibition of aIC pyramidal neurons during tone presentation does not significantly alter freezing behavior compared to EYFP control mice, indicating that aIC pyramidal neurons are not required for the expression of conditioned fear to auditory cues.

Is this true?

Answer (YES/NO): NO